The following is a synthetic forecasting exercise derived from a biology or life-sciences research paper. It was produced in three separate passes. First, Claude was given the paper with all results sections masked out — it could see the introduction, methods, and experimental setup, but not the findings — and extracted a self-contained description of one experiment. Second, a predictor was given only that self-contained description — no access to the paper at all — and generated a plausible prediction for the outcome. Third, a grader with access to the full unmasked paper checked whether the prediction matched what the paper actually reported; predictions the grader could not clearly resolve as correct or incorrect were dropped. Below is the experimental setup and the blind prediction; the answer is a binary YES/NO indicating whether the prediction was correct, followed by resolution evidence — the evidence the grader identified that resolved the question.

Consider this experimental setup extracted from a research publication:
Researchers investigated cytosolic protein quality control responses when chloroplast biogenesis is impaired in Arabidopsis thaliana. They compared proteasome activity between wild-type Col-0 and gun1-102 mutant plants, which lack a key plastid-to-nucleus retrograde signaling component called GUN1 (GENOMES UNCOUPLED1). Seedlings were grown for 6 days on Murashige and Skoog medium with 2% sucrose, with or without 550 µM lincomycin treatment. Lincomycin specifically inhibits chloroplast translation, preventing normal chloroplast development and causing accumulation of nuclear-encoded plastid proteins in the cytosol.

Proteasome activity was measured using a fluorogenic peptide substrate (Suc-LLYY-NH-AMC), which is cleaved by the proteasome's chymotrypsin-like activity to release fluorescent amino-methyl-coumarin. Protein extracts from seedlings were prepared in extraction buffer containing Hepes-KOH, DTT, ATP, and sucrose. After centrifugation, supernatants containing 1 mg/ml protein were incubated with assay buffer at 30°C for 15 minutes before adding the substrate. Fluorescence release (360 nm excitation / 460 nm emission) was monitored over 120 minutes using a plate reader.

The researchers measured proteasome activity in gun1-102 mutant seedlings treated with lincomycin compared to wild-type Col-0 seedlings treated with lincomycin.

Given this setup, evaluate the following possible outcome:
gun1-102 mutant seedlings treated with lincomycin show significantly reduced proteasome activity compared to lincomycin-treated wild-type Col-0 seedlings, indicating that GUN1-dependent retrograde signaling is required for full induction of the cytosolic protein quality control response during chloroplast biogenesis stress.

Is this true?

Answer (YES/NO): NO